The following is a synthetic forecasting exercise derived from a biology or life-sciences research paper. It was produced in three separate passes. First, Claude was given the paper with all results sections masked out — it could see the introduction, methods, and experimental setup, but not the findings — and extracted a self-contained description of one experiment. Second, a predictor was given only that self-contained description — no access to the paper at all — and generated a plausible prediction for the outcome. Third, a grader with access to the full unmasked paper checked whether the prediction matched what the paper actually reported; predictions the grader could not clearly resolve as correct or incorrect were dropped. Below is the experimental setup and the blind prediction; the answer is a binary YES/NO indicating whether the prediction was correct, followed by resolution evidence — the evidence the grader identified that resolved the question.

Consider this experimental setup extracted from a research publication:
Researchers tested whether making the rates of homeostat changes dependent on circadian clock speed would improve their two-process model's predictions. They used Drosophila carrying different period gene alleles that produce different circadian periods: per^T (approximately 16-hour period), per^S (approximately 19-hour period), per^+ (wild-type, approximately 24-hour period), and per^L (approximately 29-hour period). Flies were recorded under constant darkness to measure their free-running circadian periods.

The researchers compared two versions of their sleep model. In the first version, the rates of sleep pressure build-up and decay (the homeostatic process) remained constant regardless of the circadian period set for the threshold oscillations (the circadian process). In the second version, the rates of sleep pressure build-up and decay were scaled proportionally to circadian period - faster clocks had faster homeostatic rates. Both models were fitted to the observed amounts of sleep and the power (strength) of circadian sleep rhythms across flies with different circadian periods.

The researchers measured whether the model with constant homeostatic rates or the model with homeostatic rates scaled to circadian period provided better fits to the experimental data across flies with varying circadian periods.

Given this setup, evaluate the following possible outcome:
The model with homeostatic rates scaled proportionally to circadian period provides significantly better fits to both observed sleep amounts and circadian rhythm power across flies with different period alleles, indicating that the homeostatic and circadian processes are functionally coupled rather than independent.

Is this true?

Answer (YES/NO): NO